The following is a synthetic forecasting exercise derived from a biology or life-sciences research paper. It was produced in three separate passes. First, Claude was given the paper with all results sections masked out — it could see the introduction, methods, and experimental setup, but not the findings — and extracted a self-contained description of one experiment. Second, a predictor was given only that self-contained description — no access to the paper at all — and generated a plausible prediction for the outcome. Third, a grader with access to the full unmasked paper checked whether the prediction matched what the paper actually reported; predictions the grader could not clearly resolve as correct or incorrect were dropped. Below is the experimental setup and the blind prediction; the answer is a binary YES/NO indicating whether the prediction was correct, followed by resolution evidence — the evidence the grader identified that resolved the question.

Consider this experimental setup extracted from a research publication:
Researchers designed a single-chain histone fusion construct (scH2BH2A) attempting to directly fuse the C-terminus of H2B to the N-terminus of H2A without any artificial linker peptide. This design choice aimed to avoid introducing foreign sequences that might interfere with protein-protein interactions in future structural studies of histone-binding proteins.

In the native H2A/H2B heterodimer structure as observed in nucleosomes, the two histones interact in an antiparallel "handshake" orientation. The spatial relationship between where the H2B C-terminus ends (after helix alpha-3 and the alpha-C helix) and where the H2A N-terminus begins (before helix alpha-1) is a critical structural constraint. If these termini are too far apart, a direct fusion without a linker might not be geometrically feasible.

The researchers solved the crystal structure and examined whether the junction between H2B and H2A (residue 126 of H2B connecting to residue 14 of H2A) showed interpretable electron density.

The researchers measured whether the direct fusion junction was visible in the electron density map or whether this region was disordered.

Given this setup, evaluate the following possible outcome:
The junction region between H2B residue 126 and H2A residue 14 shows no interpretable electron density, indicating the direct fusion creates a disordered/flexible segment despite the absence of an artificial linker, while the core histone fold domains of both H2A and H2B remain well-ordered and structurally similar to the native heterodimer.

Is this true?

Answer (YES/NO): NO